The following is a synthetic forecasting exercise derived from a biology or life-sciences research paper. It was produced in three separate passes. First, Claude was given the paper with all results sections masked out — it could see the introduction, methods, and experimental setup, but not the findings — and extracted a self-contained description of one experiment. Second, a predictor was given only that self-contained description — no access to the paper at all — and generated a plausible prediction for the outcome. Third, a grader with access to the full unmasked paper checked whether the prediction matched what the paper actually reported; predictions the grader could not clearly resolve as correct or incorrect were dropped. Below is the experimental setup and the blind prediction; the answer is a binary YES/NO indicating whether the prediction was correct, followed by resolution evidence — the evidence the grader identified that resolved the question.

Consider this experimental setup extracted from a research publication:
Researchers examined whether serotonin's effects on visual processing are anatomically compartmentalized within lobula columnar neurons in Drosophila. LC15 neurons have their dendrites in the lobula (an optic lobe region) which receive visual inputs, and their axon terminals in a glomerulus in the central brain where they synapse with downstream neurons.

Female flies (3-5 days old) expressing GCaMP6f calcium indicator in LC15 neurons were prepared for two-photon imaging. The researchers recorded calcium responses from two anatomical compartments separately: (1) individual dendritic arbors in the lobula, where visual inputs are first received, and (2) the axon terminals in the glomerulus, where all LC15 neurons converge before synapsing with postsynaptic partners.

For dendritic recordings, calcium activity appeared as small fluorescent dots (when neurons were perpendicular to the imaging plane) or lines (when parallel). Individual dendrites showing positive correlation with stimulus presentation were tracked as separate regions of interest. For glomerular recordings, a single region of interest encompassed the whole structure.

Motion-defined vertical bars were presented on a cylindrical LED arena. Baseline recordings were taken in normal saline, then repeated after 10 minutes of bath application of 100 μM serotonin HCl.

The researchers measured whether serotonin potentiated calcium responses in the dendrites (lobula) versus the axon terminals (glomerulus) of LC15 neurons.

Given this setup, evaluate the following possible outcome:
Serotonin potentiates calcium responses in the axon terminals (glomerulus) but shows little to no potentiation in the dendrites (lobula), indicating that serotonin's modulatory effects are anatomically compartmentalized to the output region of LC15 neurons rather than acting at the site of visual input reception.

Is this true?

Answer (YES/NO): YES